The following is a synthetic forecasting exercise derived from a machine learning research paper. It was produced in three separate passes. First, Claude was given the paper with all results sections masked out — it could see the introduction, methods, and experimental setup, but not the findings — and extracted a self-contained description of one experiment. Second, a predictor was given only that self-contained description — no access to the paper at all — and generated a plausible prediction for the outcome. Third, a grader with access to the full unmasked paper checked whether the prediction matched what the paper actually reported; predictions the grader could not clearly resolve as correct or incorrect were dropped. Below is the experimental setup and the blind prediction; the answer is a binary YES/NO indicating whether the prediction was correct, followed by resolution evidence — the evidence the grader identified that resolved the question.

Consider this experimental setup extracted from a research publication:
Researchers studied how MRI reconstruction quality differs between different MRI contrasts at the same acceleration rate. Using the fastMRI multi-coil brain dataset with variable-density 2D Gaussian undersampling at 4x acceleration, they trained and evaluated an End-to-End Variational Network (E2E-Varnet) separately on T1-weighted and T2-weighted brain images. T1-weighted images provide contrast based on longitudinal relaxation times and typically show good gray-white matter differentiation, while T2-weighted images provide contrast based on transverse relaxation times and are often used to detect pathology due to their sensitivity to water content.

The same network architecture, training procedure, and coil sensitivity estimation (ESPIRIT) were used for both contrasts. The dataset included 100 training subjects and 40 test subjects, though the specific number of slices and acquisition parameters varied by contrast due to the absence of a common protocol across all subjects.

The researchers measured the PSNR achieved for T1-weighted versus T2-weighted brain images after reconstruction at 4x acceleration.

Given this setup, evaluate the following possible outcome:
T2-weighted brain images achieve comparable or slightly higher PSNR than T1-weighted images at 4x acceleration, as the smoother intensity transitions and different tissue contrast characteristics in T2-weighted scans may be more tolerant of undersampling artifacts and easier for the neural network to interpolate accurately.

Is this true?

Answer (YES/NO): NO